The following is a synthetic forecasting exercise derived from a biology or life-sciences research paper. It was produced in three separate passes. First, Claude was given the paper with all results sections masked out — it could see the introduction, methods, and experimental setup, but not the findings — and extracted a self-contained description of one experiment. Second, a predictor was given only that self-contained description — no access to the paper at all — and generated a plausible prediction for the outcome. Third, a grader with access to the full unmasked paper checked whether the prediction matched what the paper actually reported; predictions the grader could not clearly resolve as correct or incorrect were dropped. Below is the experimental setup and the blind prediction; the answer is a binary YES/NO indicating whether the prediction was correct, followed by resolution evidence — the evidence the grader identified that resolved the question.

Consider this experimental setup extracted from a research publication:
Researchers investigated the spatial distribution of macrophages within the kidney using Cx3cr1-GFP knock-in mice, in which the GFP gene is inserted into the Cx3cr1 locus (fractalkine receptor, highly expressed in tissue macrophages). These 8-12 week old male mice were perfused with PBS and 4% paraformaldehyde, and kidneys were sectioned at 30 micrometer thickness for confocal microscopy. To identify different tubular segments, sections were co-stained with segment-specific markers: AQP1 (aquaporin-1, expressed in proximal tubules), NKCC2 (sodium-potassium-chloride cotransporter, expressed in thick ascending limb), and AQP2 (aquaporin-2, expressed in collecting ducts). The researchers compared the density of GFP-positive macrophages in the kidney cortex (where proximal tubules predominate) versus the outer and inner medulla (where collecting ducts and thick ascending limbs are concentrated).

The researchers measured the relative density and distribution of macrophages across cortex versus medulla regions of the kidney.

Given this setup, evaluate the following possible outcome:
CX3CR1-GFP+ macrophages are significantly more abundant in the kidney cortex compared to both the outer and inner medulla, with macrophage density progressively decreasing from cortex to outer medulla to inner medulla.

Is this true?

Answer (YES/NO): NO